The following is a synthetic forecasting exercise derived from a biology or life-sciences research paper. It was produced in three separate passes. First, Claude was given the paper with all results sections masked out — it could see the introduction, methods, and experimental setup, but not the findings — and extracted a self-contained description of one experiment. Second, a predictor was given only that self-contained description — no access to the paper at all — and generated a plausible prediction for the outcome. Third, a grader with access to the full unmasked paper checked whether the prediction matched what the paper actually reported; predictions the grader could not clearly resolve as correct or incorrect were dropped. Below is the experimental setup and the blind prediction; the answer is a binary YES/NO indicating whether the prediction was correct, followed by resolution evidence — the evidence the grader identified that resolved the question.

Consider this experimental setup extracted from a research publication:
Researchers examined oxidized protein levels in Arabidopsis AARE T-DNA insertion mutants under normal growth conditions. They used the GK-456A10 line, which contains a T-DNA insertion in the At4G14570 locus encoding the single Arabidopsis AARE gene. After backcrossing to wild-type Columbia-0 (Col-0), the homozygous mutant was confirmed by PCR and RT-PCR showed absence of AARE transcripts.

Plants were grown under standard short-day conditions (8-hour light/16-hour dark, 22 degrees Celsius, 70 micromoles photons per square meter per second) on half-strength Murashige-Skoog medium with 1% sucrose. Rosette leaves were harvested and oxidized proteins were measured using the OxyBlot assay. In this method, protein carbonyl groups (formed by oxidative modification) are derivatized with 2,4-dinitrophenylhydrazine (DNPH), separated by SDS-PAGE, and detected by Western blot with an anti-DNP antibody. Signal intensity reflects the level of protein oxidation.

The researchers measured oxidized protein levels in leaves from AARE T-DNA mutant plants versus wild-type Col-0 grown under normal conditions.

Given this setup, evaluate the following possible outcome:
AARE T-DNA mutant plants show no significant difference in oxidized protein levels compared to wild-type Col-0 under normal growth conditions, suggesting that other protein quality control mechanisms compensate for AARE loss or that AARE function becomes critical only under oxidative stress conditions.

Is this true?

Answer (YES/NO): NO